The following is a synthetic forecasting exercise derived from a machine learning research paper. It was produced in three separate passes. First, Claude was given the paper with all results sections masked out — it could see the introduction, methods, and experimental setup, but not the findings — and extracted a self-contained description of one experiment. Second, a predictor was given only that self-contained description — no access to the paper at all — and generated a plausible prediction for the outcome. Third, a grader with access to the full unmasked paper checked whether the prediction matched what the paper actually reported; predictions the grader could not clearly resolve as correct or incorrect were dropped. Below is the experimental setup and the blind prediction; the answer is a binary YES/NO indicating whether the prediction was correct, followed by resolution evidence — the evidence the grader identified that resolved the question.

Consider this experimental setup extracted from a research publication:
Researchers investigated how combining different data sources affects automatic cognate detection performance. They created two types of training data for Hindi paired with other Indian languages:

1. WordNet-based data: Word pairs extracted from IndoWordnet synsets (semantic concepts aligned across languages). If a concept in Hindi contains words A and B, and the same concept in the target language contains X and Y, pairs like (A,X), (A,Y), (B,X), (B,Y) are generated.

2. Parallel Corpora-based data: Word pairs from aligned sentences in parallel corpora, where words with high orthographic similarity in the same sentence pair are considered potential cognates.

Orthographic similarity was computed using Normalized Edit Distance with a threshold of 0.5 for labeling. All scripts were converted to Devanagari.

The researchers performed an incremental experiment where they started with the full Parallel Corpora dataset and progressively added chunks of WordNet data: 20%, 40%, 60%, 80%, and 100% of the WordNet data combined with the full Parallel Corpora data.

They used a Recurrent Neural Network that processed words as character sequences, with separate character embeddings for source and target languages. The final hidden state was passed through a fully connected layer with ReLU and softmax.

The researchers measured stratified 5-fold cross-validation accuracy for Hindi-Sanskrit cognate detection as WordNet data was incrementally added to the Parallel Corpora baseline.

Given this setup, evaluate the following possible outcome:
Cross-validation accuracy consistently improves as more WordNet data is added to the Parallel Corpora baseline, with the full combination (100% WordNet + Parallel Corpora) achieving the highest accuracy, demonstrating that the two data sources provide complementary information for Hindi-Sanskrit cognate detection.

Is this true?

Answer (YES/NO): YES